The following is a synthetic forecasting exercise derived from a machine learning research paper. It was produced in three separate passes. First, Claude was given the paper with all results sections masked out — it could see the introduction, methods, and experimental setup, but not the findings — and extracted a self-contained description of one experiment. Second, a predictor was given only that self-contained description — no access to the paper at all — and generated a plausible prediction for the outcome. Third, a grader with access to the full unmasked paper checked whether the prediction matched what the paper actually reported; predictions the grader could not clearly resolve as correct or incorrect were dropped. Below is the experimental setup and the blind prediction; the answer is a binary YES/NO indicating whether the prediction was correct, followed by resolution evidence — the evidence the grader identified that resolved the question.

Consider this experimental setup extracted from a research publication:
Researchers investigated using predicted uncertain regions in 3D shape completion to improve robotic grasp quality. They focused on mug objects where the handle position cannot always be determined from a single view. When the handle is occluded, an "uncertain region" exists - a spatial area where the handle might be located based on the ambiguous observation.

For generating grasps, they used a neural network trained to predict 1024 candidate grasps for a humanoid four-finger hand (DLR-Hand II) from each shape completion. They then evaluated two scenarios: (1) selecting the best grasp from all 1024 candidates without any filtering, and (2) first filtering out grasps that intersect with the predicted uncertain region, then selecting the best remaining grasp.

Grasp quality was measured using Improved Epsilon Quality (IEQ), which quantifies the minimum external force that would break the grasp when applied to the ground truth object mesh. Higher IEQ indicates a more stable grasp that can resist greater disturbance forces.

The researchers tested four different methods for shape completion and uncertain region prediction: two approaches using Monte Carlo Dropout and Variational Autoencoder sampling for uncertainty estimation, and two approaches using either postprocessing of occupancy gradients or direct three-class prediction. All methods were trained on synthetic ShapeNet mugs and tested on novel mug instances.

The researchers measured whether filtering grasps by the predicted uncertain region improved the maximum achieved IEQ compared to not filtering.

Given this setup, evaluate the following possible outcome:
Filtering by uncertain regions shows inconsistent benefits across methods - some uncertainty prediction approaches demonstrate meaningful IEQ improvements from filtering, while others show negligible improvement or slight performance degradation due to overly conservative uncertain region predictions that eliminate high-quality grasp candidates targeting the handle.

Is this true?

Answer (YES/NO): NO